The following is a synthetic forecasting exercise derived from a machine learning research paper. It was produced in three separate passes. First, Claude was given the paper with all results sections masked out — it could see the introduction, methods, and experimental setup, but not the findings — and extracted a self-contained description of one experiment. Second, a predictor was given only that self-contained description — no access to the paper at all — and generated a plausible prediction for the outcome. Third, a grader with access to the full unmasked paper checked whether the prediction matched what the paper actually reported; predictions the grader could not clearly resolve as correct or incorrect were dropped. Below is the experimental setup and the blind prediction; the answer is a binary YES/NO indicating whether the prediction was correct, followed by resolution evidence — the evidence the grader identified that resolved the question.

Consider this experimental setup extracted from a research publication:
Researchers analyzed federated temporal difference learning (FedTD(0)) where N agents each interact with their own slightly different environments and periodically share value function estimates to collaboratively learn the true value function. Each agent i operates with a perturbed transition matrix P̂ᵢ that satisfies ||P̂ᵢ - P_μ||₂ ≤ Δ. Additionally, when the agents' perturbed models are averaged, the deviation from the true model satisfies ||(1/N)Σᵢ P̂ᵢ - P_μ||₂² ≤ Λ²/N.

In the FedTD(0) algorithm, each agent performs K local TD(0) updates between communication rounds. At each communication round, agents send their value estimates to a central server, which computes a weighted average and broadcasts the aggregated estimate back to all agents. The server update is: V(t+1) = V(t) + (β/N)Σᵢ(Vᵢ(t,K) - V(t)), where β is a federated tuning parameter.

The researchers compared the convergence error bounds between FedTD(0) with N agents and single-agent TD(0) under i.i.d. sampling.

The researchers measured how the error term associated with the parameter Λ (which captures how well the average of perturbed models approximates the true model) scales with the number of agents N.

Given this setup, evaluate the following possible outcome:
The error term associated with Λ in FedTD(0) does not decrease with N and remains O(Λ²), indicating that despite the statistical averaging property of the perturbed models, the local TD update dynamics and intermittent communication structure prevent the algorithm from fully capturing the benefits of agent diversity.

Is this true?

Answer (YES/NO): NO